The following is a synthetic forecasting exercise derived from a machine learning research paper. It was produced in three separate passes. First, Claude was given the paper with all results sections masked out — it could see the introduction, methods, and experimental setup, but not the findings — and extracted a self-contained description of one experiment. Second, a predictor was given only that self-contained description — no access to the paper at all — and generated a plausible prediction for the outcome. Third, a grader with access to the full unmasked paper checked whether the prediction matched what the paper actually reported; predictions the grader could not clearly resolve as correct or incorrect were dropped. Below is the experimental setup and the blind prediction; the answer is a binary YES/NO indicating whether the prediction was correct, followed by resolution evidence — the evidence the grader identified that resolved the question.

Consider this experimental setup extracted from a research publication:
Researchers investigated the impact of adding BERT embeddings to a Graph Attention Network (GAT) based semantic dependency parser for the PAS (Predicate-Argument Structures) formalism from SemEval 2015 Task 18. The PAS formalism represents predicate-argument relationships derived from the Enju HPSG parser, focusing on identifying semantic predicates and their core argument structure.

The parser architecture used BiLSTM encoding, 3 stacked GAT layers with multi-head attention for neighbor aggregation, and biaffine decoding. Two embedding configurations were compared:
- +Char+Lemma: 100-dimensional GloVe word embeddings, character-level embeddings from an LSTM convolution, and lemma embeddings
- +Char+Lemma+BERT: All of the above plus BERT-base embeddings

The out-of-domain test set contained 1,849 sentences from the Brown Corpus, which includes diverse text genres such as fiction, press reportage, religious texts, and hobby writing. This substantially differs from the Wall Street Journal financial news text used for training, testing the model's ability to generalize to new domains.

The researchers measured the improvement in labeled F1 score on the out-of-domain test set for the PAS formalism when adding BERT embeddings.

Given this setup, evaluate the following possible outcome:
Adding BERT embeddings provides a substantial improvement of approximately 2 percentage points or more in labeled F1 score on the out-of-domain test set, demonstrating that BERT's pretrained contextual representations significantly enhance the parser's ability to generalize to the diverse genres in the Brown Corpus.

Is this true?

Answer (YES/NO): YES